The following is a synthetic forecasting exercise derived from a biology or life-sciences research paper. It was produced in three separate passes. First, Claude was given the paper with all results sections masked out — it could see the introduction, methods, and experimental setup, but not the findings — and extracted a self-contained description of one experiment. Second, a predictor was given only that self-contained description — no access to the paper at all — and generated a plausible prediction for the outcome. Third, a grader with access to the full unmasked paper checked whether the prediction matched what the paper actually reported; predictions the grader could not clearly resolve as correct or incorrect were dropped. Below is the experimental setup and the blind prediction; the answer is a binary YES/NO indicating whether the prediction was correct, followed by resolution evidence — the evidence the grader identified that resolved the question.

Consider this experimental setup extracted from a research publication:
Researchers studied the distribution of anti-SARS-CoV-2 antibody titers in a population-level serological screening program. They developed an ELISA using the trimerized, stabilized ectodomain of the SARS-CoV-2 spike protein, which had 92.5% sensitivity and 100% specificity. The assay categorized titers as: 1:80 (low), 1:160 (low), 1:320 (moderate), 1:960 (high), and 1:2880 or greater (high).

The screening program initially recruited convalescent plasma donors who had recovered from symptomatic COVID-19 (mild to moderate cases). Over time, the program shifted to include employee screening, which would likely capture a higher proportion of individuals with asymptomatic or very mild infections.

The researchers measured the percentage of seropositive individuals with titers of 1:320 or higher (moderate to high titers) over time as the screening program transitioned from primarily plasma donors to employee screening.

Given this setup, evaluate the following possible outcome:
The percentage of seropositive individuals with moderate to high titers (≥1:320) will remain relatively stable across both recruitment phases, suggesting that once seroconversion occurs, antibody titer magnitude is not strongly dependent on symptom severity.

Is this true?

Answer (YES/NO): NO